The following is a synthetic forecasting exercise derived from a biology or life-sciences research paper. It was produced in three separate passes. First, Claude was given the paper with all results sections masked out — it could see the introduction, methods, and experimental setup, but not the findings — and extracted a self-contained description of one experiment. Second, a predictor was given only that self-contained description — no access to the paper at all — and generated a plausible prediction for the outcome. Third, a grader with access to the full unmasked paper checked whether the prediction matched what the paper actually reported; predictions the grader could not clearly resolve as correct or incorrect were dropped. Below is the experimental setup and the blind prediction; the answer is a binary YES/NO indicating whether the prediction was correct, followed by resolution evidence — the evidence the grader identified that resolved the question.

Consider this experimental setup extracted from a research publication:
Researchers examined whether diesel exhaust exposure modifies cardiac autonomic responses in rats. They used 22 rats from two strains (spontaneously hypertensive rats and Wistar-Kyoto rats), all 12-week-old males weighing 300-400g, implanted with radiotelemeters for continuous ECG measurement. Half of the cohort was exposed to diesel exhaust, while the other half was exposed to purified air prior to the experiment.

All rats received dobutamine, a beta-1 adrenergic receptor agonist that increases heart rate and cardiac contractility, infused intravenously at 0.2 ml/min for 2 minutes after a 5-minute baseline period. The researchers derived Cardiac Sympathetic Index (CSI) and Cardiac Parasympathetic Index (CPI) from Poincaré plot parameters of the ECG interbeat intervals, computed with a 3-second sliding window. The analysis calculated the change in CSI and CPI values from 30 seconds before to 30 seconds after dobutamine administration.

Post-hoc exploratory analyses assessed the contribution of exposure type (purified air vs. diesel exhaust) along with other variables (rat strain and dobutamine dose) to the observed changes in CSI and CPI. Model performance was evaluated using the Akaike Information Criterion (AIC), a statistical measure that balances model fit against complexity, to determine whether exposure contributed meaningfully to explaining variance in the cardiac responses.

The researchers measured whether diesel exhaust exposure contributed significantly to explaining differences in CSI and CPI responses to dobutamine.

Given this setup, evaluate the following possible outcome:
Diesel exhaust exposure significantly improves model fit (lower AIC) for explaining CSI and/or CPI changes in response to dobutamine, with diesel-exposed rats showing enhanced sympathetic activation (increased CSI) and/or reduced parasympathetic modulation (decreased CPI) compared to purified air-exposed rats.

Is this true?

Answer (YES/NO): NO